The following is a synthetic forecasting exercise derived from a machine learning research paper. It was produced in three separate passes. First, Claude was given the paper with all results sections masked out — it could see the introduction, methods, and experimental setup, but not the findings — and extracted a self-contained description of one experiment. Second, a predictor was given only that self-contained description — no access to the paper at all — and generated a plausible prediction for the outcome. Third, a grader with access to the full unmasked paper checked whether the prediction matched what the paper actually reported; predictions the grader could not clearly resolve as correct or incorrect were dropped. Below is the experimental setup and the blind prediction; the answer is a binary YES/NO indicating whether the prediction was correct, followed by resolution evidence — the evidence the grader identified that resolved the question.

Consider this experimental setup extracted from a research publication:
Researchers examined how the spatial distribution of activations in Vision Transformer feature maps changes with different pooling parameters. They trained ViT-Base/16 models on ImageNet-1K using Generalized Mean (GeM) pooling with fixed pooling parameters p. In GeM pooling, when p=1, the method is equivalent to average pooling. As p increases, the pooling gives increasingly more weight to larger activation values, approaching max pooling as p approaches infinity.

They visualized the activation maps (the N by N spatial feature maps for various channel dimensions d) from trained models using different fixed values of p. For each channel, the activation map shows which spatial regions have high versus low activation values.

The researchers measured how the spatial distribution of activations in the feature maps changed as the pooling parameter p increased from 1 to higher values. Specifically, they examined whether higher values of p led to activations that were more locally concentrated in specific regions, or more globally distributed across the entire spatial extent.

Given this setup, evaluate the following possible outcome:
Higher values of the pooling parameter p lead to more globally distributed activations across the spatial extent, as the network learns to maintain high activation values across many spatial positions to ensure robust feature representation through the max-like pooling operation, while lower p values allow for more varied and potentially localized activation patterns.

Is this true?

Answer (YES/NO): NO